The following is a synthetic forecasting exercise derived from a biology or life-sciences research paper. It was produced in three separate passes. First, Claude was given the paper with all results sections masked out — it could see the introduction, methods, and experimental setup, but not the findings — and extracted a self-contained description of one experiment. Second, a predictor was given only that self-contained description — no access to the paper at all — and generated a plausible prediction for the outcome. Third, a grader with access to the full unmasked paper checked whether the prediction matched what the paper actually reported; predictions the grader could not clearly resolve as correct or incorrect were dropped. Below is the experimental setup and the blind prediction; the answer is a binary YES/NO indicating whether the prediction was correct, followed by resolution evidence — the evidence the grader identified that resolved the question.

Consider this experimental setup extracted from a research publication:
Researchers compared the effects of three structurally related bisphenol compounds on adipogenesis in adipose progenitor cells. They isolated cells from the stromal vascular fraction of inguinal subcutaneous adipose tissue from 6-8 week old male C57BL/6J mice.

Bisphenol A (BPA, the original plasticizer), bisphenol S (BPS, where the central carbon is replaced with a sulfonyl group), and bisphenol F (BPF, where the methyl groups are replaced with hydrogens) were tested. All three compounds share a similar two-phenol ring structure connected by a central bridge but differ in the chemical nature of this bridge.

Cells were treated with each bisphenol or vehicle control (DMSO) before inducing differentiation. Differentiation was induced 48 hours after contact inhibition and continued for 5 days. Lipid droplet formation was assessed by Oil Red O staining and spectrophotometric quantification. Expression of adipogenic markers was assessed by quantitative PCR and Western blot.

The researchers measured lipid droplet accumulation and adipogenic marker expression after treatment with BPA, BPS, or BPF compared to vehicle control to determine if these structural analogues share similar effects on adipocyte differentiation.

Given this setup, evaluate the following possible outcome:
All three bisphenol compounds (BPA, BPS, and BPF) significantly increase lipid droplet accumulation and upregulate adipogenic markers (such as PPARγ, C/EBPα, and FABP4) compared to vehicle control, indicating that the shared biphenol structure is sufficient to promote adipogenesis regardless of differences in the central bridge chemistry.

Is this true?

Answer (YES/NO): NO